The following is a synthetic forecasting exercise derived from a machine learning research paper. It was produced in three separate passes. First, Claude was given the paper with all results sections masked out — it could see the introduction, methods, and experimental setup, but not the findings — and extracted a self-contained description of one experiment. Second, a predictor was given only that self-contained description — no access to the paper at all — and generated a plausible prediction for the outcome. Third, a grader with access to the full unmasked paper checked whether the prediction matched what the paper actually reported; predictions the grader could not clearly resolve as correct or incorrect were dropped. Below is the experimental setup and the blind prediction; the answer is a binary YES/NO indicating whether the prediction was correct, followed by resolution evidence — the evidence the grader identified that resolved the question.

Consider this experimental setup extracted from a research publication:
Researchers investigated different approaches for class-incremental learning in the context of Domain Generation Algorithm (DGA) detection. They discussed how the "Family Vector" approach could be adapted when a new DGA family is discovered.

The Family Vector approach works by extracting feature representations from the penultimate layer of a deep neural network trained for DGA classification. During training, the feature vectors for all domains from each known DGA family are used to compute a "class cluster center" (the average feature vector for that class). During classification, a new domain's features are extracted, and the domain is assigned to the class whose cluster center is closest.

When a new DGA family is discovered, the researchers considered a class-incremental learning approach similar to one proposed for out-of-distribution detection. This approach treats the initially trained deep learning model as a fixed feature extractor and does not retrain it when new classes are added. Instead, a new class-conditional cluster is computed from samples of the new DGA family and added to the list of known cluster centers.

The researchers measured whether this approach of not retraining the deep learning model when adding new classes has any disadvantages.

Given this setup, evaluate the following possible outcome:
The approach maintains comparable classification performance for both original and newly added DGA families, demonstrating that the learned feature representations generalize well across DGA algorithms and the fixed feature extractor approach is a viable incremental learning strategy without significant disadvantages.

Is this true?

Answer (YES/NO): NO